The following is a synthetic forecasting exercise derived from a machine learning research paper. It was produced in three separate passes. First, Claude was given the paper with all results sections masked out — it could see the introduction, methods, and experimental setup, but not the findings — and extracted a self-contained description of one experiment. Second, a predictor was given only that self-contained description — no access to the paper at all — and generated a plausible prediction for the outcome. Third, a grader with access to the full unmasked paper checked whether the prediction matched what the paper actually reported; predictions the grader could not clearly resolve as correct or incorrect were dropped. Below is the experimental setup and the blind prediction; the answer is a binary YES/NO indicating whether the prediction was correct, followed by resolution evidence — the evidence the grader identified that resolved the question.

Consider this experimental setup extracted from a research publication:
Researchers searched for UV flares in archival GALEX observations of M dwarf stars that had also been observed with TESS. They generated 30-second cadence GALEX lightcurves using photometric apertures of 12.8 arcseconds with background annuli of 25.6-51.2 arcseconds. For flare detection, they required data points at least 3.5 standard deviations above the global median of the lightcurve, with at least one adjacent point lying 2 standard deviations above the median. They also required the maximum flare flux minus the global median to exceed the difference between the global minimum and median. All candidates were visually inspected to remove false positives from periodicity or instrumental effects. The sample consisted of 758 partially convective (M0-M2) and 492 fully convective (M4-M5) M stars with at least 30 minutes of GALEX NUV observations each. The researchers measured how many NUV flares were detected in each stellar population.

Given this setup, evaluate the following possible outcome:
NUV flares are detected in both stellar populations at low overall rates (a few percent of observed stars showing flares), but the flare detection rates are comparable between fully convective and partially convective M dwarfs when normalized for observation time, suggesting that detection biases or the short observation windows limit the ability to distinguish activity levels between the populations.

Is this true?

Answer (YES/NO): NO